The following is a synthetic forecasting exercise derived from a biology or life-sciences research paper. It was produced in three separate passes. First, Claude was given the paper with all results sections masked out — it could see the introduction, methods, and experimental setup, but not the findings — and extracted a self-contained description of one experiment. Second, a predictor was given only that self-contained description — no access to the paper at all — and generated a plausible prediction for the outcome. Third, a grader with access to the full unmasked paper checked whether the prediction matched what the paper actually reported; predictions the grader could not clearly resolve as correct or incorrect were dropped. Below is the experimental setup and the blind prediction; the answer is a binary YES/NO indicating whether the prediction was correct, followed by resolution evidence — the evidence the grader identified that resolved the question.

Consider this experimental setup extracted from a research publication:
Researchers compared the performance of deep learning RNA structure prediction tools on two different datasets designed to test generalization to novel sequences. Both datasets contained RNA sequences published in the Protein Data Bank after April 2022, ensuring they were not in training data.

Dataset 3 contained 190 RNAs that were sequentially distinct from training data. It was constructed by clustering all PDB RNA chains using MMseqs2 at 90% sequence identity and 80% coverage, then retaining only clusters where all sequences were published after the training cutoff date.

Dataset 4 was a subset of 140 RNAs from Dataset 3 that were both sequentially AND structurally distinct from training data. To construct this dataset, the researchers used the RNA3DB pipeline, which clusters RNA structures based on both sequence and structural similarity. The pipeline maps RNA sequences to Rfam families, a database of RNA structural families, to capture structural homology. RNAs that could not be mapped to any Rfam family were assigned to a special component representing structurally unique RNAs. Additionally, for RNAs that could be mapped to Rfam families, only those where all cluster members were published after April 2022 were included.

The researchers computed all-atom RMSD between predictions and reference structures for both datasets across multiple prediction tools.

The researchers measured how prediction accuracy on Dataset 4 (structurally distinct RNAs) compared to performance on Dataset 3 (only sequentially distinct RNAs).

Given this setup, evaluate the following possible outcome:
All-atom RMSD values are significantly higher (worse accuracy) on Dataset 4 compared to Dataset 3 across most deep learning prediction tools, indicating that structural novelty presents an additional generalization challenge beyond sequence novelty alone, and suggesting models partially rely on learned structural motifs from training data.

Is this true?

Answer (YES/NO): NO